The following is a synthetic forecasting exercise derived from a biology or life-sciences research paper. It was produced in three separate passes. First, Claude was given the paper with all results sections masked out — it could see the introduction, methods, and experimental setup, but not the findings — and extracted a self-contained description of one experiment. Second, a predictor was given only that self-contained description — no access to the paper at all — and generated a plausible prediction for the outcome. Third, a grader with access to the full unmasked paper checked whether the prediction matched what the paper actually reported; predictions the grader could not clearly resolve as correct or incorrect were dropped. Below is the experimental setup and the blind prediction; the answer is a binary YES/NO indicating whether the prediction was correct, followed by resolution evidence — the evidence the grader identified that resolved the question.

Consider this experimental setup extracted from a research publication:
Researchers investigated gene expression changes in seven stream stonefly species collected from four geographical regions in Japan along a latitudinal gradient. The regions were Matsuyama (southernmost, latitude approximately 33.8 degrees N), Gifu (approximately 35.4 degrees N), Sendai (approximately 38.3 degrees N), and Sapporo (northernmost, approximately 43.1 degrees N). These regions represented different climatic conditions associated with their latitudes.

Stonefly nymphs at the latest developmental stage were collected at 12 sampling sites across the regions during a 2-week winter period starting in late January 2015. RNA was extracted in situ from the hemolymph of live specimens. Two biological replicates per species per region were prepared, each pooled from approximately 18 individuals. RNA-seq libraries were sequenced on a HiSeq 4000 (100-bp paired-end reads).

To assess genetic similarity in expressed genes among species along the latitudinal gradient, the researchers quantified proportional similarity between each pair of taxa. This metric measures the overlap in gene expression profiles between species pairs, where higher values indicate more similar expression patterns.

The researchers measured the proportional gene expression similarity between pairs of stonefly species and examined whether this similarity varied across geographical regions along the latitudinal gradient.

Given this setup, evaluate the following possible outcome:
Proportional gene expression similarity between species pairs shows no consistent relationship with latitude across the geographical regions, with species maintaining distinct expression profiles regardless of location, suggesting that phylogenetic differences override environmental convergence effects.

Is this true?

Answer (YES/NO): NO